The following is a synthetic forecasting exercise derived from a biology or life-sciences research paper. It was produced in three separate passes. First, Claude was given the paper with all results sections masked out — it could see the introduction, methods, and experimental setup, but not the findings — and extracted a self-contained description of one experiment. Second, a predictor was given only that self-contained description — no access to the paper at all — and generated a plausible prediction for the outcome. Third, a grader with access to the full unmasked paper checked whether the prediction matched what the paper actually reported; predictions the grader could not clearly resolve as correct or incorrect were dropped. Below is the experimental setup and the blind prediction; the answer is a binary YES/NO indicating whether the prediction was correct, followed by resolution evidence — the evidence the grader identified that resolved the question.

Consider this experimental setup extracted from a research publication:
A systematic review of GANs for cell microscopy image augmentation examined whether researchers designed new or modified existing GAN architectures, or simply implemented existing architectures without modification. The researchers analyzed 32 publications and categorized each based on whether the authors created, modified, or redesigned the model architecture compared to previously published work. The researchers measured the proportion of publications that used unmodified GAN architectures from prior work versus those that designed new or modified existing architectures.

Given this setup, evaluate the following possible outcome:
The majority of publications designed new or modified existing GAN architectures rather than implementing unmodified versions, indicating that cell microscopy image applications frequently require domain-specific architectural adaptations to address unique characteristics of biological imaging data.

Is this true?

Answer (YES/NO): NO